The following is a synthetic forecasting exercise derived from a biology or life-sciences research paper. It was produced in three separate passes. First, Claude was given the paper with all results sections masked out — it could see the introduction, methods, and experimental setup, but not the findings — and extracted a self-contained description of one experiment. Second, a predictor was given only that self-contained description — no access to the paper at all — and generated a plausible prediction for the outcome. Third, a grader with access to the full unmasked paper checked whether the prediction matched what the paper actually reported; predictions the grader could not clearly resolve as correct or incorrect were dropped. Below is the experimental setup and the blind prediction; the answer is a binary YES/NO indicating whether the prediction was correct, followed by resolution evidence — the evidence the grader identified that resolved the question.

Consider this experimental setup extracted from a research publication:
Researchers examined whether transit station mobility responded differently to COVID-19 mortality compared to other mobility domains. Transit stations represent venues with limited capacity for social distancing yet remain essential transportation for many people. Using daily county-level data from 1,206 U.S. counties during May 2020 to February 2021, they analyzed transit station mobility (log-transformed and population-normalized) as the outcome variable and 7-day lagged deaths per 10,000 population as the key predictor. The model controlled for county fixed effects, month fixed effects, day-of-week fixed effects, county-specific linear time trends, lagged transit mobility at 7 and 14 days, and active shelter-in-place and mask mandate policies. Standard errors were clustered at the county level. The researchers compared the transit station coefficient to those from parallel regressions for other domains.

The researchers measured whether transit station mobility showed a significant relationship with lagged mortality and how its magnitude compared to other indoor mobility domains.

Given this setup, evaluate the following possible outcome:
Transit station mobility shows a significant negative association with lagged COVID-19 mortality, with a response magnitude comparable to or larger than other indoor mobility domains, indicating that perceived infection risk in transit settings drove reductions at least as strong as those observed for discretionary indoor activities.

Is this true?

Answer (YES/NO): YES